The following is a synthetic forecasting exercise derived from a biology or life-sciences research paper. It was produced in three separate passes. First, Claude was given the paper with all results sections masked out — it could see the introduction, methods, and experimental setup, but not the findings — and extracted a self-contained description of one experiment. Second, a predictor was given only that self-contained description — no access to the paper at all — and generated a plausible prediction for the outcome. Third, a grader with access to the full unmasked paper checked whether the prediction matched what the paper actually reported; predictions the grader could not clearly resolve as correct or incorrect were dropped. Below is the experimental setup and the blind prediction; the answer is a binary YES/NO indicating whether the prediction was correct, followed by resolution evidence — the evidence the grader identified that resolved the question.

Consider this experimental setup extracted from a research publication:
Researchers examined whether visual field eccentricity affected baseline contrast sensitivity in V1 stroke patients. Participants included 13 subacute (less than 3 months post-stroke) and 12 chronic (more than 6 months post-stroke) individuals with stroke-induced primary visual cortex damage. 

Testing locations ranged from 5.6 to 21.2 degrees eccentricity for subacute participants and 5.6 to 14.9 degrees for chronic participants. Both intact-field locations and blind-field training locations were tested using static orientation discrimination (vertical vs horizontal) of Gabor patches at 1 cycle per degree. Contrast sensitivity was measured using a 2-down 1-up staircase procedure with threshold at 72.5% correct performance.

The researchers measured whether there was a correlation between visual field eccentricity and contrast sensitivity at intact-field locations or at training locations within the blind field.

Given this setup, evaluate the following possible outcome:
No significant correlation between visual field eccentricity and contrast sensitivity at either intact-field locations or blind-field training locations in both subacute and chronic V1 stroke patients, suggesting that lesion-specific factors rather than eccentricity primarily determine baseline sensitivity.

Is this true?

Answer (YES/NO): YES